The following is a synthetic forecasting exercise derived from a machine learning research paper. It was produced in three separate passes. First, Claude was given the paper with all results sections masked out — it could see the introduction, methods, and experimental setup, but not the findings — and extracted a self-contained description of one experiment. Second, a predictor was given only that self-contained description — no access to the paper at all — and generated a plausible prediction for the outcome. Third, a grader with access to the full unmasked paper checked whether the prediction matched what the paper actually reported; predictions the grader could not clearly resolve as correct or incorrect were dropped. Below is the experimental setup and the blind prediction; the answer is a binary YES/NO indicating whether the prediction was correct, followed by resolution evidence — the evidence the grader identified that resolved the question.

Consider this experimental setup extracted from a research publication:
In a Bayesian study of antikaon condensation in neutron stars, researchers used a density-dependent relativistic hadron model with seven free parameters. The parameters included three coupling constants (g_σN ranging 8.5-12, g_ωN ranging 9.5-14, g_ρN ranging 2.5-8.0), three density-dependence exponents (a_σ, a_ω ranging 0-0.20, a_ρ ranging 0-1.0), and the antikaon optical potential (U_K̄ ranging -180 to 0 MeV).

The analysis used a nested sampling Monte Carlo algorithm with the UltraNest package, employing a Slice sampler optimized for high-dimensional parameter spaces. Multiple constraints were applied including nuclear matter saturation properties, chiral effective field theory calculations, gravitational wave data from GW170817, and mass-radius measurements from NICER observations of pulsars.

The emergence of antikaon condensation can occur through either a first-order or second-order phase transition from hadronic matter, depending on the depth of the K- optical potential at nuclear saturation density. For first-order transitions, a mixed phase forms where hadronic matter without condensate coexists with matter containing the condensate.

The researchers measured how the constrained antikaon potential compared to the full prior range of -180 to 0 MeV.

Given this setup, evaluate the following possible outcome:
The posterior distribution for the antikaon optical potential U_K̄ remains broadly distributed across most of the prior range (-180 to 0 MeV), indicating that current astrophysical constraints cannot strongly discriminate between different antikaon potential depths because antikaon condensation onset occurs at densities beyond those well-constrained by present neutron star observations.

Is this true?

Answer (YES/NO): NO